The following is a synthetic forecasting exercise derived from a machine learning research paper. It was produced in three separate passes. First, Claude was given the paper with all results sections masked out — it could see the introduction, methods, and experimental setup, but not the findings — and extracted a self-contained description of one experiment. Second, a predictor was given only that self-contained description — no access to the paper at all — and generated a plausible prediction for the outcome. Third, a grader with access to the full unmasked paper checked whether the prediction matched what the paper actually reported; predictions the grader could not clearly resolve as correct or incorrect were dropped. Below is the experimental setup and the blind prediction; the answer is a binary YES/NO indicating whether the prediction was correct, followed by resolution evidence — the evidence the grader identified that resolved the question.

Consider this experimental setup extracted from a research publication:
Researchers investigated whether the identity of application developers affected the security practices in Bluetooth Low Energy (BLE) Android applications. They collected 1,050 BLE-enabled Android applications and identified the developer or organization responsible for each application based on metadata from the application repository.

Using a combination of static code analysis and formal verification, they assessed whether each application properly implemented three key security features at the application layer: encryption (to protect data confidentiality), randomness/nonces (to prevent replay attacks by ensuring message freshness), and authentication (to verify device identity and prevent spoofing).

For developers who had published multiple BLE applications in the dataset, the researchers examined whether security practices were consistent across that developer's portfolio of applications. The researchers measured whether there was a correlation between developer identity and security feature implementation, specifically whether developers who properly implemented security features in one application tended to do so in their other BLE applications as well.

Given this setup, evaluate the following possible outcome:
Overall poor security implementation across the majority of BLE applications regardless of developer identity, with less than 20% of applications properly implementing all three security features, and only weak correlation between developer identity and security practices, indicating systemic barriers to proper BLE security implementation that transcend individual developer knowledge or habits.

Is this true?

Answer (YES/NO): NO